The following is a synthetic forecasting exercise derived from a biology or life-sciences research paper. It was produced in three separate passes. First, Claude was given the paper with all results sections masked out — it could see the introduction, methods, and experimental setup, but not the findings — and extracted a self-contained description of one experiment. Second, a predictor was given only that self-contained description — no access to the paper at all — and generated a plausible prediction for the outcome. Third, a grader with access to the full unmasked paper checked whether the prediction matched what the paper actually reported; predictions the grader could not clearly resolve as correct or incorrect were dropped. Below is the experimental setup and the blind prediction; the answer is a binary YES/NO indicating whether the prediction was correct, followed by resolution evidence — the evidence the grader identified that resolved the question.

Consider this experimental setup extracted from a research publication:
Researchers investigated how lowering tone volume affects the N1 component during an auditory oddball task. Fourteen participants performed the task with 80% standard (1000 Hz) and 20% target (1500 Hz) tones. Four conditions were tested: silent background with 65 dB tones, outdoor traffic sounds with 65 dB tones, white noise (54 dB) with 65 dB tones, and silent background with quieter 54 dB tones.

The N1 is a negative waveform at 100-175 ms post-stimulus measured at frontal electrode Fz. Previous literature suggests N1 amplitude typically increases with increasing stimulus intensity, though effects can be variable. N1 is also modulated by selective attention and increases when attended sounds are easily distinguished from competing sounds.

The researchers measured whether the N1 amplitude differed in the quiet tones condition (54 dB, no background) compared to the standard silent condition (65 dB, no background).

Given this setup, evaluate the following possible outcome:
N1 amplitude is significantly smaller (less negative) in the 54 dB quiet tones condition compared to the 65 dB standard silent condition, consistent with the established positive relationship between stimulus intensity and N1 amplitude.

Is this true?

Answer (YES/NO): NO